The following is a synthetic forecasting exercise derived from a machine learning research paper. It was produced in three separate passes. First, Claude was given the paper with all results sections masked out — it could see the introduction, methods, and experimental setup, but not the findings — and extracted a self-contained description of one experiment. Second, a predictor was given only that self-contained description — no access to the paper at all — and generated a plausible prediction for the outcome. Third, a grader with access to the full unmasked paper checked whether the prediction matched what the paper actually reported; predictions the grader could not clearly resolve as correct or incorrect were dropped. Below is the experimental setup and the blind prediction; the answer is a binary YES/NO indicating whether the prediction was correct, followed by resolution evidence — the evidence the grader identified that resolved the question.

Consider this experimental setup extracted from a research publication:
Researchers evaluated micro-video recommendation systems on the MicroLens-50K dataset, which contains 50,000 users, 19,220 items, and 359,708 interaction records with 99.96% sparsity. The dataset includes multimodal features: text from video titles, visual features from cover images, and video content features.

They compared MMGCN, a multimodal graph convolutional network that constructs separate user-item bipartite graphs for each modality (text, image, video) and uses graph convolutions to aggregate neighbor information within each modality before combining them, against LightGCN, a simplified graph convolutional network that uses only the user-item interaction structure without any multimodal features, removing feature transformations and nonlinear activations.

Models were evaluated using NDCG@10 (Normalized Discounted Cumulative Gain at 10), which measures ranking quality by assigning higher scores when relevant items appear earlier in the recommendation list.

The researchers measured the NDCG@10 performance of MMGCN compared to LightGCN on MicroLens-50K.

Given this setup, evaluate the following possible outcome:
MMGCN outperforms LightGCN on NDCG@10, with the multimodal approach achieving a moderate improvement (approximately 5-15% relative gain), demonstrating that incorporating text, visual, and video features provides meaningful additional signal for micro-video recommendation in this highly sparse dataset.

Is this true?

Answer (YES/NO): NO